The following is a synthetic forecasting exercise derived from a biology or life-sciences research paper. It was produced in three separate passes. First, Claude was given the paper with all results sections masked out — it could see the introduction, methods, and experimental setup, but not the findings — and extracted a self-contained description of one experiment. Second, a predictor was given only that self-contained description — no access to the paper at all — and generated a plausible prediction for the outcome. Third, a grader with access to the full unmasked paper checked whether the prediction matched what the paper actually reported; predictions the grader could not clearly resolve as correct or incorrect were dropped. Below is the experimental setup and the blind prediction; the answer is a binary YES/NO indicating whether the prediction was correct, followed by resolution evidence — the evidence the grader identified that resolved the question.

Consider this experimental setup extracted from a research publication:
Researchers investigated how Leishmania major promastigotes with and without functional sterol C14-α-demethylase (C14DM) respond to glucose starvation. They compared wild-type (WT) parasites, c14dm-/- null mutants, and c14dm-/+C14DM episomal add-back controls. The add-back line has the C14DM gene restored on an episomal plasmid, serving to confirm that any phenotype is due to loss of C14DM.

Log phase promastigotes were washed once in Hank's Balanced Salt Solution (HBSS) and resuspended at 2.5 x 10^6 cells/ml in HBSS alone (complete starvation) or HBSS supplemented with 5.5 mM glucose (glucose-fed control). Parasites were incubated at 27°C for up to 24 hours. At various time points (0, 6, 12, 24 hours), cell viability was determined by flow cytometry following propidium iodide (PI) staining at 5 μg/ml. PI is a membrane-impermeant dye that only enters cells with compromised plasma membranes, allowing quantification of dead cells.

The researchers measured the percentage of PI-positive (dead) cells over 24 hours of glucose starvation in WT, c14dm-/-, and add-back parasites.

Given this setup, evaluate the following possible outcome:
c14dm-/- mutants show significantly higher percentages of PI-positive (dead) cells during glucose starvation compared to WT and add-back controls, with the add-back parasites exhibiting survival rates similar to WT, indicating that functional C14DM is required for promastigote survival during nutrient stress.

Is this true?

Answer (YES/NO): YES